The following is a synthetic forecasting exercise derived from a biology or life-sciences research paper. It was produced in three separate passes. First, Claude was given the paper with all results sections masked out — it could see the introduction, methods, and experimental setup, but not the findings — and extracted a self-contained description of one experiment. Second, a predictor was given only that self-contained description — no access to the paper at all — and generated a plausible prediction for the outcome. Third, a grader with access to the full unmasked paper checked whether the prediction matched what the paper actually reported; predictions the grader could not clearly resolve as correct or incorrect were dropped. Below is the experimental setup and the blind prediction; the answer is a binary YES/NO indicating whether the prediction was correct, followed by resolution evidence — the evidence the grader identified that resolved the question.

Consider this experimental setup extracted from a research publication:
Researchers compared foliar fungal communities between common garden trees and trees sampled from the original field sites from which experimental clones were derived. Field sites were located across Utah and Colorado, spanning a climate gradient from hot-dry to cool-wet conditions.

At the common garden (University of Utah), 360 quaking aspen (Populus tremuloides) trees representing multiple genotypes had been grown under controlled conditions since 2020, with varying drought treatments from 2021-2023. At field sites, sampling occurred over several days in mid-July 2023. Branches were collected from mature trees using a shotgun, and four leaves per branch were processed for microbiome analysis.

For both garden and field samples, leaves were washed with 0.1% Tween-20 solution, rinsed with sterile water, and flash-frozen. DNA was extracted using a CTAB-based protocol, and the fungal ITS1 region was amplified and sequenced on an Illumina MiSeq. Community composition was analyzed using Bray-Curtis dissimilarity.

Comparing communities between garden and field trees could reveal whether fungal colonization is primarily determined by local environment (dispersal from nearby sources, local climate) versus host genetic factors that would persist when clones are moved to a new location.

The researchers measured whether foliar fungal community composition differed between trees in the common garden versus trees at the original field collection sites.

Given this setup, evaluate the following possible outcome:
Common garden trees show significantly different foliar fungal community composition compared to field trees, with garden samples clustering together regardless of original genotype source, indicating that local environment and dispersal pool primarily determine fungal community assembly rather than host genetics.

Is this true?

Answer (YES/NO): NO